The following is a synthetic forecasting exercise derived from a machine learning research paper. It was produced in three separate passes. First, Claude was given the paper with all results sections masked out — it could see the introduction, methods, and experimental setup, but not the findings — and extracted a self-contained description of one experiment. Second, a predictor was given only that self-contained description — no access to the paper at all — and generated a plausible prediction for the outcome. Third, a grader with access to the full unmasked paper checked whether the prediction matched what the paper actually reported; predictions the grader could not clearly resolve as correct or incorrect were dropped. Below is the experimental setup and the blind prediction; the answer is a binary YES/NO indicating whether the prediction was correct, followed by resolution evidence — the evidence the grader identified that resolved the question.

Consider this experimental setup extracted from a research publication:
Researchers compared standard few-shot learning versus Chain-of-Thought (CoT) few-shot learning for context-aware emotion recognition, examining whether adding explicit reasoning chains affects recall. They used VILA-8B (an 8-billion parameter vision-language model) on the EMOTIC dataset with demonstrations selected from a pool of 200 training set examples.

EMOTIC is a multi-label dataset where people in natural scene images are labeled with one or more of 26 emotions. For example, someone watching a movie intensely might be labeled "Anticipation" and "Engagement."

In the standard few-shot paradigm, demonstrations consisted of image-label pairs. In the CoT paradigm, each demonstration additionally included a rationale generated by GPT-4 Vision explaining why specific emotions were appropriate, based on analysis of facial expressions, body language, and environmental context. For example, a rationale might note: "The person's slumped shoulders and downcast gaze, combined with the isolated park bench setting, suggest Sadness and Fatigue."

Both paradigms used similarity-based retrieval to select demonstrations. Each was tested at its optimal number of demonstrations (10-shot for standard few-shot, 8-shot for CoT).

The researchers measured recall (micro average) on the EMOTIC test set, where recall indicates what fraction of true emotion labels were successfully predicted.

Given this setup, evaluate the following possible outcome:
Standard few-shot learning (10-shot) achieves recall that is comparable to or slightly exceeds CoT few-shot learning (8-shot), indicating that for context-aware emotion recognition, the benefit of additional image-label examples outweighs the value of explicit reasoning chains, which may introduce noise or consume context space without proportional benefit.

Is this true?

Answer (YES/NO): NO